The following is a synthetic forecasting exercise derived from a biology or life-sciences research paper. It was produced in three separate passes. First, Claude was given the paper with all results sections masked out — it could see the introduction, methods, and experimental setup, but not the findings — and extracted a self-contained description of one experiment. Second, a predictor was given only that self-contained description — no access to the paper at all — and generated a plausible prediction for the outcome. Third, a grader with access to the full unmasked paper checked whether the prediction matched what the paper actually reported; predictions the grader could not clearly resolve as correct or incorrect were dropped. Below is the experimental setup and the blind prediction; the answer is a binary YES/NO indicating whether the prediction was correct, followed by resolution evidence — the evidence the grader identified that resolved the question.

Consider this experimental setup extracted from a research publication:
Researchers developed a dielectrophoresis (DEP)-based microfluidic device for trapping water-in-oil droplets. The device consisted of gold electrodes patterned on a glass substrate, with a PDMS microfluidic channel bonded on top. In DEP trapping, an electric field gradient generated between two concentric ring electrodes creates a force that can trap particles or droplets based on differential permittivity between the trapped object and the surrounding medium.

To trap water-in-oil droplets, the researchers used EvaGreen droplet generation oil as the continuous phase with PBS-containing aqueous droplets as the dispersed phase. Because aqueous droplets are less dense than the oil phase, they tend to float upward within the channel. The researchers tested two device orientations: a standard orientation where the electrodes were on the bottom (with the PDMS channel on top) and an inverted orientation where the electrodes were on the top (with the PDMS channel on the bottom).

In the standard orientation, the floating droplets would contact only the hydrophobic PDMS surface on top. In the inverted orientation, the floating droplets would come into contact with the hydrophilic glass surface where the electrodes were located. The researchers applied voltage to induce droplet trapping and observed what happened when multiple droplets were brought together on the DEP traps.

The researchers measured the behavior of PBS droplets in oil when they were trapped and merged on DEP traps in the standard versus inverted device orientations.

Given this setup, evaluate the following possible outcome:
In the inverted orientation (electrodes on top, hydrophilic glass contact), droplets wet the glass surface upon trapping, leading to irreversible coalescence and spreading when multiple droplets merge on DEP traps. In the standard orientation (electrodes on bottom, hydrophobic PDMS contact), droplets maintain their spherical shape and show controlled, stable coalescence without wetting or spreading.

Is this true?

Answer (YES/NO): NO